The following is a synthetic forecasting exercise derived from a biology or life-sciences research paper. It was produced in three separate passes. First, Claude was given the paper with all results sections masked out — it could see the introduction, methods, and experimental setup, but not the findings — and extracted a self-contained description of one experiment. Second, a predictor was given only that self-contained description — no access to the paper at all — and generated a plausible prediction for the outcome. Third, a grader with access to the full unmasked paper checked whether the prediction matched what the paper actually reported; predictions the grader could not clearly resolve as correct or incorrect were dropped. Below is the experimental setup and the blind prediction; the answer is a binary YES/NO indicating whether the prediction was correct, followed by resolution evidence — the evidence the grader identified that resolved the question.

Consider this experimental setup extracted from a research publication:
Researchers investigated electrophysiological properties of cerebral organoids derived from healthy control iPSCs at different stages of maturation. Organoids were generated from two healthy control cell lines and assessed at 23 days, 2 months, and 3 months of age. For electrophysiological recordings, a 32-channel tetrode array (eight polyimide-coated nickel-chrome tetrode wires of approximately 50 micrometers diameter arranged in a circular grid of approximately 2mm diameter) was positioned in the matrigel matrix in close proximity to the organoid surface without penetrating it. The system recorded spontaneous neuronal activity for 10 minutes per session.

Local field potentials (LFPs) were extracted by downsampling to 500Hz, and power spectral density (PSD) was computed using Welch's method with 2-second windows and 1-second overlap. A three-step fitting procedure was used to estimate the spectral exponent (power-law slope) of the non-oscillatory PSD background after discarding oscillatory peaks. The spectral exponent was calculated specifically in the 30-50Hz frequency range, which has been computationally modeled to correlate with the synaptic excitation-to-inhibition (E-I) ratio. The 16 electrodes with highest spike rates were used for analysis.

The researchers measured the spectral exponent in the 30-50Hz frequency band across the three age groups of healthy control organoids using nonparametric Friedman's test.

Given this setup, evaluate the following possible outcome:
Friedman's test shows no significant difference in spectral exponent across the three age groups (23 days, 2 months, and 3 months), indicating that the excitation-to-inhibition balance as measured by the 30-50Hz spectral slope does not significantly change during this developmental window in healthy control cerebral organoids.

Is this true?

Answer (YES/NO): NO